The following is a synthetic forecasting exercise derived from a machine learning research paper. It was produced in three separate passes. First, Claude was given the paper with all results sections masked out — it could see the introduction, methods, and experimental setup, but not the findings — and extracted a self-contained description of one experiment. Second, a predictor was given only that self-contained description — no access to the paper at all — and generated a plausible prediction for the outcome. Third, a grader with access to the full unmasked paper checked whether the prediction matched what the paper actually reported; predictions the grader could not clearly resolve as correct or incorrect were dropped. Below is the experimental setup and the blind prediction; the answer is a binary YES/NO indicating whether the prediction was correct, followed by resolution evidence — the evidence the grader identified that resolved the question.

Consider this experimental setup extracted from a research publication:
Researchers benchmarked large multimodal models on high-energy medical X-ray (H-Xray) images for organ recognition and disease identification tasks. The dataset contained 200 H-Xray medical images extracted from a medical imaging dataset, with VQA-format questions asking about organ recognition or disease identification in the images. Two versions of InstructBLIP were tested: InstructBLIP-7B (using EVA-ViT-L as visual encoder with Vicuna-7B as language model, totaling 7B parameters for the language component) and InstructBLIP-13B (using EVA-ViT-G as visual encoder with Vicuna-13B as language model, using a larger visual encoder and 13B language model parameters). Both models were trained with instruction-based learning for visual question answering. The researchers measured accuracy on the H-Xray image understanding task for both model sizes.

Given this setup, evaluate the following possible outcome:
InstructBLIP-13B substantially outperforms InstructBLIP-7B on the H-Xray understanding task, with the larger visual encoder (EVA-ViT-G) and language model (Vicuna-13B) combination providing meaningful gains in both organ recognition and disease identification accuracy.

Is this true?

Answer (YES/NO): NO